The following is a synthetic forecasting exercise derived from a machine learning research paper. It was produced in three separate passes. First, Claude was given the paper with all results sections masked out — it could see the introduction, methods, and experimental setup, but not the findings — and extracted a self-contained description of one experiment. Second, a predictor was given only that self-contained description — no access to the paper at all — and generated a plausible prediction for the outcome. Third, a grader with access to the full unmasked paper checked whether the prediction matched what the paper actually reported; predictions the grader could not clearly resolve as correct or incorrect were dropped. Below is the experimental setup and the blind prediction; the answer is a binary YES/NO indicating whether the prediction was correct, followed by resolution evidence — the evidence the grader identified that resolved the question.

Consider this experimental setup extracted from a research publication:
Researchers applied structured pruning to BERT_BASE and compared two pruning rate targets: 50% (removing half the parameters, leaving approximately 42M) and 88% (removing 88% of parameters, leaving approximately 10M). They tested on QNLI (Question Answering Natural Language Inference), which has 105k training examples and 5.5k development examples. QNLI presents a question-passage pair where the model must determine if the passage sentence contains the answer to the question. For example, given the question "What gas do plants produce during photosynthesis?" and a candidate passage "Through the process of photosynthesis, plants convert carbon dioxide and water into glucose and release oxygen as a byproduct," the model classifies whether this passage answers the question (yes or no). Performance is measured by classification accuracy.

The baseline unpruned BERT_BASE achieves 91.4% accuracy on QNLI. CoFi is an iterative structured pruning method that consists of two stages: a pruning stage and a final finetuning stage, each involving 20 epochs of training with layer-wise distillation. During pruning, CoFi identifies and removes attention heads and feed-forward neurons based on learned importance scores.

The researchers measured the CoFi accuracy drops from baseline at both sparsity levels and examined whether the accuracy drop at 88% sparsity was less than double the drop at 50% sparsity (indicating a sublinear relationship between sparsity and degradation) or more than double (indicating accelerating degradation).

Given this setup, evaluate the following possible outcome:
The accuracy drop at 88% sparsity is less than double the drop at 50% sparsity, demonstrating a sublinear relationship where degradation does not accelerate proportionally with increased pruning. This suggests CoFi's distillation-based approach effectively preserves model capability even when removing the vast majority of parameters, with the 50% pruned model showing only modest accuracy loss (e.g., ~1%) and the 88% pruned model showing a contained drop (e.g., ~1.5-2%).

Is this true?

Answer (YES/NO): NO